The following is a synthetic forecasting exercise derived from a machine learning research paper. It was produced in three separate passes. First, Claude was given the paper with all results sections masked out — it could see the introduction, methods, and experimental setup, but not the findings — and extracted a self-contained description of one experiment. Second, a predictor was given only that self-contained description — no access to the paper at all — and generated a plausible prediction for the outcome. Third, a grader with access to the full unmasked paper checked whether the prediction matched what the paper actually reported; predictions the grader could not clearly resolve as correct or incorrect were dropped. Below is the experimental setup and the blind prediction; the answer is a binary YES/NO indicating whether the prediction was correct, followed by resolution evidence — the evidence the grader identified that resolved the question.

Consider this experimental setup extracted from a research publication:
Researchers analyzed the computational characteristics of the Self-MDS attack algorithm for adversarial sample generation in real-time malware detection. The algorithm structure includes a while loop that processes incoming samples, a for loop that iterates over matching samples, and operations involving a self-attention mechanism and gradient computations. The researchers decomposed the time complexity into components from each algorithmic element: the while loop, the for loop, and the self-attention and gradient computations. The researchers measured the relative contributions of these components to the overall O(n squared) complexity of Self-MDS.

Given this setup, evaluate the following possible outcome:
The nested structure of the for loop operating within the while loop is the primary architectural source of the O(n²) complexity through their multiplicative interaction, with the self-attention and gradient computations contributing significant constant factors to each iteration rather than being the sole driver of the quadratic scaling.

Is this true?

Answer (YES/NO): NO